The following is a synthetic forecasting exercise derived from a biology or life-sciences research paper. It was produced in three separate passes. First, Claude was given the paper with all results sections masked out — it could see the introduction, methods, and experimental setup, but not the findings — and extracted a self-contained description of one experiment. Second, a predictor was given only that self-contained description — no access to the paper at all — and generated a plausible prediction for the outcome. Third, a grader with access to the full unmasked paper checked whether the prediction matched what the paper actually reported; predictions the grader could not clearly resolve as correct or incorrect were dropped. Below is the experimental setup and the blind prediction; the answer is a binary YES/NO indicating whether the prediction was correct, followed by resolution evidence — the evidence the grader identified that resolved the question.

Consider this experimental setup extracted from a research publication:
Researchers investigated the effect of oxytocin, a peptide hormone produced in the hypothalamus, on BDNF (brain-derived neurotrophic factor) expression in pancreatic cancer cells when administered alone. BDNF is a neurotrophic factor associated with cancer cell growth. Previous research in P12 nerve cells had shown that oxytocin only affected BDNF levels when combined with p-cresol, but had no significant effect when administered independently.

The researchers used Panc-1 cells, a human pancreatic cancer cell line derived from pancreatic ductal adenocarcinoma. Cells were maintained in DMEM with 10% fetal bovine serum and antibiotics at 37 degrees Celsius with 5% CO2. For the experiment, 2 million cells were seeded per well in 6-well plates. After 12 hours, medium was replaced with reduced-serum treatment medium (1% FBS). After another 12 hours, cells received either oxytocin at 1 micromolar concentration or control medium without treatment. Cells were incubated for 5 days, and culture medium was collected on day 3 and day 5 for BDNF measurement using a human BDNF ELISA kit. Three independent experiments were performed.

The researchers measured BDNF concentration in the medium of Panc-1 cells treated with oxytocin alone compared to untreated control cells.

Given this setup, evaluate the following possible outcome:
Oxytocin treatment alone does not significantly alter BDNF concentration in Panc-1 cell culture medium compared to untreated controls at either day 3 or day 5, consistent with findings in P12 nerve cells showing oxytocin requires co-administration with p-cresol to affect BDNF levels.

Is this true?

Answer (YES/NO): YES